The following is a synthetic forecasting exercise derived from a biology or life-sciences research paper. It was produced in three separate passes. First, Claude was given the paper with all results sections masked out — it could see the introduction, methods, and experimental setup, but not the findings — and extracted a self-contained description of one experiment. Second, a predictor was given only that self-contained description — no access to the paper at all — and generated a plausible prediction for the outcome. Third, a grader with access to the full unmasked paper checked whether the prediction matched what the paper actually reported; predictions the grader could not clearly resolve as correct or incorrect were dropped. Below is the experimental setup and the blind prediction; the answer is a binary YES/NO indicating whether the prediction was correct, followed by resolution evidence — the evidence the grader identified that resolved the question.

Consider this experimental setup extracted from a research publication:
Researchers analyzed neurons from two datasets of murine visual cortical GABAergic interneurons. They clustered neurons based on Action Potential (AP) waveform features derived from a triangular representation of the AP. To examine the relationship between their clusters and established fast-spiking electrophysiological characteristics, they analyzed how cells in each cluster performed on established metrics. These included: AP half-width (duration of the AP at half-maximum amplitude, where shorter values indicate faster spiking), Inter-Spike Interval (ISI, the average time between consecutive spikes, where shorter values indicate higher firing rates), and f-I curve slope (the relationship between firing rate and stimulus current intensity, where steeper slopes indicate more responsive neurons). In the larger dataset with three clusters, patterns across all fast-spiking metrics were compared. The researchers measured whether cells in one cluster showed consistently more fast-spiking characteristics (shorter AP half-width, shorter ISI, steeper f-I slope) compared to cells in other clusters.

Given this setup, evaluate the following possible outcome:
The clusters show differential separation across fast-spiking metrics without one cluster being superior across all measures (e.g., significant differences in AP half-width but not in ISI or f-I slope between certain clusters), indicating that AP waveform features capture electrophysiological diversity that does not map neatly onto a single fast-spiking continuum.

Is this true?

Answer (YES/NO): NO